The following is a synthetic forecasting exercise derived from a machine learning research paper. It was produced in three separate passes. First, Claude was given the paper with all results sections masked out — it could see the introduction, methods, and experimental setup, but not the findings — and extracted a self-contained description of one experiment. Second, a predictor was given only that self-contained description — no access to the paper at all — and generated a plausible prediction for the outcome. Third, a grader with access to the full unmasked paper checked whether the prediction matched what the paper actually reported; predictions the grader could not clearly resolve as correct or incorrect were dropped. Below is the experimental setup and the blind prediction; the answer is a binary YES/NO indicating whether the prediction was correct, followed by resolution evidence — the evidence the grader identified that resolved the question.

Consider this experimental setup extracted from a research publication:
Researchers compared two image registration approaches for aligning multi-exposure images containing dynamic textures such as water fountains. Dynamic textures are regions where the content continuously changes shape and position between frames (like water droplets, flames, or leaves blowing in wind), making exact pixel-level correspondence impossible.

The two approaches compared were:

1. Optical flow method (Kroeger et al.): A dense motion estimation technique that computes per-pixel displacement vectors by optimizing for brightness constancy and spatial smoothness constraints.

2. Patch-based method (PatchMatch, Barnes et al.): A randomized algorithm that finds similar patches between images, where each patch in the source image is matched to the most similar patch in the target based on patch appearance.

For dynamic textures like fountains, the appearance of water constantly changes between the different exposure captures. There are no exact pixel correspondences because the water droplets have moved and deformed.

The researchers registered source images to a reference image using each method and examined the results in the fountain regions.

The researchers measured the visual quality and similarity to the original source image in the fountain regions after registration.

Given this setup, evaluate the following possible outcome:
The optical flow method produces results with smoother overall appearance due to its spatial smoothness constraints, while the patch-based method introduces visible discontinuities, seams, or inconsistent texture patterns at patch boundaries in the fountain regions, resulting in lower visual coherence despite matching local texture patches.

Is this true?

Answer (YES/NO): NO